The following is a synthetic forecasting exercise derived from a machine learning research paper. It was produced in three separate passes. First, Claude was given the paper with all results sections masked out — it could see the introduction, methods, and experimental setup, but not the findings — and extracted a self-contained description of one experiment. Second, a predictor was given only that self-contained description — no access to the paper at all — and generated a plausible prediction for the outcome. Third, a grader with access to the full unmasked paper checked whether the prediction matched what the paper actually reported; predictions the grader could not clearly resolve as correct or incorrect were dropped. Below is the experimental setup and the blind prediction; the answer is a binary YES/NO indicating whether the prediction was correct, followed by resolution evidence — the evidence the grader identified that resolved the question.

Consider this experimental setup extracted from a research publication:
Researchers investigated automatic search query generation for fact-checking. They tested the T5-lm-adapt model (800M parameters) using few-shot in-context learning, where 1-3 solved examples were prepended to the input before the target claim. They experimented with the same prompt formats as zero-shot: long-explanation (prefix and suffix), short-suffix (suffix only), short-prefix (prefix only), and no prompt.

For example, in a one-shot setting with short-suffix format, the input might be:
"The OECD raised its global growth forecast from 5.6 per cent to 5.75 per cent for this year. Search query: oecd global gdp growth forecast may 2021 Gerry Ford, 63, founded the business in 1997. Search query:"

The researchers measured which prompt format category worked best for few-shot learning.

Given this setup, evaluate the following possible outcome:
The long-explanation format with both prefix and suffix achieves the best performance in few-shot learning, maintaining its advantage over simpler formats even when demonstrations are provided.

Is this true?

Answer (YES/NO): NO